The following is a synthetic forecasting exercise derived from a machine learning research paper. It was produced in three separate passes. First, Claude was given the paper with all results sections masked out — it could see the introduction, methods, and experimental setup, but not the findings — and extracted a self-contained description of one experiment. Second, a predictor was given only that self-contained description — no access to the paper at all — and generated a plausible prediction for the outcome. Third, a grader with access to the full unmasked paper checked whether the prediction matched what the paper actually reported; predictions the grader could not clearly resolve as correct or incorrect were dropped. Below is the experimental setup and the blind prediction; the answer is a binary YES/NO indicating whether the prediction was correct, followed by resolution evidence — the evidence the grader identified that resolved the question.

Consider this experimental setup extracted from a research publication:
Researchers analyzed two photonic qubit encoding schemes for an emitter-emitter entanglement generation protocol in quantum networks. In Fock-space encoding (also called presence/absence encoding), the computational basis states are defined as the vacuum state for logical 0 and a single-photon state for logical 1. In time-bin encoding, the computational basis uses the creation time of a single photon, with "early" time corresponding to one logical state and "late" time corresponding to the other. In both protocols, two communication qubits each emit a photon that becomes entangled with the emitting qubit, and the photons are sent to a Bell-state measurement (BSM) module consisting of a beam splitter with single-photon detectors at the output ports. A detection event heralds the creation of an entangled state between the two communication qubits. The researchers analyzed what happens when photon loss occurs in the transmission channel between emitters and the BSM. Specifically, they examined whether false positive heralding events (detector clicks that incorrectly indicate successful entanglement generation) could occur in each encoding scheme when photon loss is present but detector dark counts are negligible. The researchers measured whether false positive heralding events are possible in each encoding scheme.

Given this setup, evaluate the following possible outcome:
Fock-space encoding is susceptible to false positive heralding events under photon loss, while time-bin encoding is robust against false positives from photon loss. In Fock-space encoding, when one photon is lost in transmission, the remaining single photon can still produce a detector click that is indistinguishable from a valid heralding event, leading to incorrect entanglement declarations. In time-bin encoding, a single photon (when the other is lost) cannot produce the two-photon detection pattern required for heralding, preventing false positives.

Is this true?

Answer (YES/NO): YES